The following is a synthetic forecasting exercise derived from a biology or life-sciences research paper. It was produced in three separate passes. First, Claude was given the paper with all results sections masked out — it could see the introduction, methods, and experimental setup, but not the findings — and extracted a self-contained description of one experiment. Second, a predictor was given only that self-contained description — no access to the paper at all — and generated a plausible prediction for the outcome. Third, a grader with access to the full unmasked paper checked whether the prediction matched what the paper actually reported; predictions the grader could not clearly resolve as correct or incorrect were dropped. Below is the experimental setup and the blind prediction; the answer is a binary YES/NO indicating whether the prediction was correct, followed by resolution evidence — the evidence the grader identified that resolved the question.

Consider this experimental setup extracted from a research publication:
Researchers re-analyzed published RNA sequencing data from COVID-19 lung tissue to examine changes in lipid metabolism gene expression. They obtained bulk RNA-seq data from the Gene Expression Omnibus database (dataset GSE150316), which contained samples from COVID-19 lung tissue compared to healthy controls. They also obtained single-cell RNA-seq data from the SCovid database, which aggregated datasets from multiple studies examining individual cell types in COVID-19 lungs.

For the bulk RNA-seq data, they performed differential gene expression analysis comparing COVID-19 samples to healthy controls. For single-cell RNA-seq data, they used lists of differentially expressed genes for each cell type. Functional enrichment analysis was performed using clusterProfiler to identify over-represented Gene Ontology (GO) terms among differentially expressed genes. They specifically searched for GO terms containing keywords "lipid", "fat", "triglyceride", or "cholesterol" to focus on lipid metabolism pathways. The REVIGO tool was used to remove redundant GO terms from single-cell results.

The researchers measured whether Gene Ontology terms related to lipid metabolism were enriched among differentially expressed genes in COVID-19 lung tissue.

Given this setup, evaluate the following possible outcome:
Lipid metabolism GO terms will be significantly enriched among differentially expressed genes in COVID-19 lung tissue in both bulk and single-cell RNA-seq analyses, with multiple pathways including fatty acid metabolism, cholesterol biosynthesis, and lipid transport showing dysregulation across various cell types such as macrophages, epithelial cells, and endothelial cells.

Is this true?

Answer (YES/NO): NO